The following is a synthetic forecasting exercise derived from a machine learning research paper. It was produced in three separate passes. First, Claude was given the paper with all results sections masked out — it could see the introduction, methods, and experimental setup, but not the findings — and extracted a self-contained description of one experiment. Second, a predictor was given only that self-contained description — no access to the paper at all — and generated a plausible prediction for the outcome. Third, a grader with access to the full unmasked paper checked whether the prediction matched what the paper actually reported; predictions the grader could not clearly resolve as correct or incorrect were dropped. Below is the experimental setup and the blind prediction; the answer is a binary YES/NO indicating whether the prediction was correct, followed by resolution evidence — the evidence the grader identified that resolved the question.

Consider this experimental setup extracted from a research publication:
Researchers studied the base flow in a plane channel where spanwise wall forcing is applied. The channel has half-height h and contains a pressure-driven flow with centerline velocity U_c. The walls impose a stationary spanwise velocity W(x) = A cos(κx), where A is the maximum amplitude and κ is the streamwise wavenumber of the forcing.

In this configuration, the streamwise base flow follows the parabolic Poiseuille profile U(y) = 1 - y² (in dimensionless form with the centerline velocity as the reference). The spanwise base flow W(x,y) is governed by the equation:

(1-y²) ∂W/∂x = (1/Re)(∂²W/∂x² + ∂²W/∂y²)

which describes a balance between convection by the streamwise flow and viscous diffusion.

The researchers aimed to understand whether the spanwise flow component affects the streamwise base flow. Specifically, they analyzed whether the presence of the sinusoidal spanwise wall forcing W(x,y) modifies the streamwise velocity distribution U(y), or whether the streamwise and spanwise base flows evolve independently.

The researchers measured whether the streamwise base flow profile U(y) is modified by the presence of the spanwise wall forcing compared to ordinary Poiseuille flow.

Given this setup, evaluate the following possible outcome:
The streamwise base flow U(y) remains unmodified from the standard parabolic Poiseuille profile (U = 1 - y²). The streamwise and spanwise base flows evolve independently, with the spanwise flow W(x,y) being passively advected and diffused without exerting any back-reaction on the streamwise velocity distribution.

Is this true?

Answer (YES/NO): YES